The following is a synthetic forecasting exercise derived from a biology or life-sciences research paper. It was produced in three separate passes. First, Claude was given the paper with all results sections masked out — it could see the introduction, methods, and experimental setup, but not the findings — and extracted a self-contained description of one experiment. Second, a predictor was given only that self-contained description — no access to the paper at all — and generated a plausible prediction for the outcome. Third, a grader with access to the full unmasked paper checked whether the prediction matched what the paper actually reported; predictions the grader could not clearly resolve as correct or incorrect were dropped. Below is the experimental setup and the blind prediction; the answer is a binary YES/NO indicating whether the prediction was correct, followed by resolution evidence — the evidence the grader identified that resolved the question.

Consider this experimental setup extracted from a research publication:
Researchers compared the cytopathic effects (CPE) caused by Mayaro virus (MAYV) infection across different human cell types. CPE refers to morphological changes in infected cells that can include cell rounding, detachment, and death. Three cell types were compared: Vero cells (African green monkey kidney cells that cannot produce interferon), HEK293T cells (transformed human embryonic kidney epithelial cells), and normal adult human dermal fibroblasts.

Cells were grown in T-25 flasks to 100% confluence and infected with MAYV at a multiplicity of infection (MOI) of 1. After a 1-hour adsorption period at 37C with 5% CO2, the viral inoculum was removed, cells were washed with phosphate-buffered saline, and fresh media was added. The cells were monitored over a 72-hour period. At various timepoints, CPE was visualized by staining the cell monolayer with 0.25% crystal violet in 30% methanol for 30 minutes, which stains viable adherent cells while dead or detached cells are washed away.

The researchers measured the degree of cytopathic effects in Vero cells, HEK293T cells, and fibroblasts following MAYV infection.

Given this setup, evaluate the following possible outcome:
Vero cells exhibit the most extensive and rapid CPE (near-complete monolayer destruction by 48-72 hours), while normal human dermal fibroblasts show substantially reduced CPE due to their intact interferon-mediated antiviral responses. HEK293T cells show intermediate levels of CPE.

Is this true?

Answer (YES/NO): NO